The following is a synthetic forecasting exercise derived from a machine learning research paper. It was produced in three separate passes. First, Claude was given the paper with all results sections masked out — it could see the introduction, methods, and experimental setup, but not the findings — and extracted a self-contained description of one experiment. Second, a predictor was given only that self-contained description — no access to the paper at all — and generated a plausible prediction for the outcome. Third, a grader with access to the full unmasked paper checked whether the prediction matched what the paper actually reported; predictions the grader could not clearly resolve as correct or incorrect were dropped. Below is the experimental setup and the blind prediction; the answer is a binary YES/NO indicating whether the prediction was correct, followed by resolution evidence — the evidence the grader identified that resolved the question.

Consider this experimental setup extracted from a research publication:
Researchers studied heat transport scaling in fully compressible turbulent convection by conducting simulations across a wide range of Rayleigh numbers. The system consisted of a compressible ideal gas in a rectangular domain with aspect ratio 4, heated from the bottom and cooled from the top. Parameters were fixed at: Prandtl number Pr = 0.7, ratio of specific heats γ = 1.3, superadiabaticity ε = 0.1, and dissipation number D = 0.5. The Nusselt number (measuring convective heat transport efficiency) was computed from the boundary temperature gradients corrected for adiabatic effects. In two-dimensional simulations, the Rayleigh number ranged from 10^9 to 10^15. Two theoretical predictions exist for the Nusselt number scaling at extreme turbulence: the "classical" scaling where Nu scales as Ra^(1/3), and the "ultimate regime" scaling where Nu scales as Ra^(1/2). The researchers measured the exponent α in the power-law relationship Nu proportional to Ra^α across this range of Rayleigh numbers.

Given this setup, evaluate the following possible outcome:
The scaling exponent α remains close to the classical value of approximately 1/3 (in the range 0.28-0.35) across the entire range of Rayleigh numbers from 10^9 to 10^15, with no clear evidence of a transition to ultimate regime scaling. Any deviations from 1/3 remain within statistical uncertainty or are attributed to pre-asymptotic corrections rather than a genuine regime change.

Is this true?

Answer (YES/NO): YES